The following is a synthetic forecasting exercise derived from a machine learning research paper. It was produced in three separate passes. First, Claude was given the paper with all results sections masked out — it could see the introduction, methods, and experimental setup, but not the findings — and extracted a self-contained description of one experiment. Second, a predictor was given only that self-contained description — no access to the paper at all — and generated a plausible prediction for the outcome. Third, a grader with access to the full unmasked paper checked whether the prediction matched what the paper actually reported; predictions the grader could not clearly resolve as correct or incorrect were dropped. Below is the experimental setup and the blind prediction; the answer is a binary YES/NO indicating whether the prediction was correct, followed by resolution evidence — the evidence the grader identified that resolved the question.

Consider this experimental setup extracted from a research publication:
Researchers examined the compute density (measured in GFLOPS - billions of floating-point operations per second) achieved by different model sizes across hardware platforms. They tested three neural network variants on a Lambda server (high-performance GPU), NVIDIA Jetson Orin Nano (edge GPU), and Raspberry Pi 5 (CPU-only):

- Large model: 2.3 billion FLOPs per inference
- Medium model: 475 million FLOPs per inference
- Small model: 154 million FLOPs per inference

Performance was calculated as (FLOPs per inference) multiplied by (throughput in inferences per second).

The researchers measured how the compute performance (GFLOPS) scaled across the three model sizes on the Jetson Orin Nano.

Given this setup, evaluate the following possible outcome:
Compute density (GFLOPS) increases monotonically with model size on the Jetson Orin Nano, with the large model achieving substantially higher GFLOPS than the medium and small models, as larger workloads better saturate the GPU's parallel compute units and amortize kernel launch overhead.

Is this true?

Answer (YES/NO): YES